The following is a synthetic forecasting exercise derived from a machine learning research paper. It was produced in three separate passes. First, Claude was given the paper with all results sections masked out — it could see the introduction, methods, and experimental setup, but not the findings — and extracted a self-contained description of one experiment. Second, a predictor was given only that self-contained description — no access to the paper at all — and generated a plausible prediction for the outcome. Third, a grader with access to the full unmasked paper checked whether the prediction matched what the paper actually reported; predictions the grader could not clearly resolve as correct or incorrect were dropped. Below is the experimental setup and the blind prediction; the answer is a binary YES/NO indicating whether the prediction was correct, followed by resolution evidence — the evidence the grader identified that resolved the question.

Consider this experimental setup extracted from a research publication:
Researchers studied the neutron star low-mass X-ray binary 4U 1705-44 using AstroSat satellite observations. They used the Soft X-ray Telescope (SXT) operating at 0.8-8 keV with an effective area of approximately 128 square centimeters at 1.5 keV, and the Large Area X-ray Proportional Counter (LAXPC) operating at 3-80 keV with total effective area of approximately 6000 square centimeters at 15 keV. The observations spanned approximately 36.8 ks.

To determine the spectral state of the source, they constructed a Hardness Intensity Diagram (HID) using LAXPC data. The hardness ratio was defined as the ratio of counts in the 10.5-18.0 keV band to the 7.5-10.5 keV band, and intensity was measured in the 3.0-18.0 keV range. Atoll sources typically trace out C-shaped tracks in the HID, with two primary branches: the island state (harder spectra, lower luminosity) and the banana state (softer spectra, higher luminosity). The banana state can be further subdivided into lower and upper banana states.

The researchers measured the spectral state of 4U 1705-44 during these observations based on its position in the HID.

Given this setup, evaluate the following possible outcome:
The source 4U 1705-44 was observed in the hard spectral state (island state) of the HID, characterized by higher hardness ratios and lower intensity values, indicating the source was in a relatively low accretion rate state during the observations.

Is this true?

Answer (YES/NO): NO